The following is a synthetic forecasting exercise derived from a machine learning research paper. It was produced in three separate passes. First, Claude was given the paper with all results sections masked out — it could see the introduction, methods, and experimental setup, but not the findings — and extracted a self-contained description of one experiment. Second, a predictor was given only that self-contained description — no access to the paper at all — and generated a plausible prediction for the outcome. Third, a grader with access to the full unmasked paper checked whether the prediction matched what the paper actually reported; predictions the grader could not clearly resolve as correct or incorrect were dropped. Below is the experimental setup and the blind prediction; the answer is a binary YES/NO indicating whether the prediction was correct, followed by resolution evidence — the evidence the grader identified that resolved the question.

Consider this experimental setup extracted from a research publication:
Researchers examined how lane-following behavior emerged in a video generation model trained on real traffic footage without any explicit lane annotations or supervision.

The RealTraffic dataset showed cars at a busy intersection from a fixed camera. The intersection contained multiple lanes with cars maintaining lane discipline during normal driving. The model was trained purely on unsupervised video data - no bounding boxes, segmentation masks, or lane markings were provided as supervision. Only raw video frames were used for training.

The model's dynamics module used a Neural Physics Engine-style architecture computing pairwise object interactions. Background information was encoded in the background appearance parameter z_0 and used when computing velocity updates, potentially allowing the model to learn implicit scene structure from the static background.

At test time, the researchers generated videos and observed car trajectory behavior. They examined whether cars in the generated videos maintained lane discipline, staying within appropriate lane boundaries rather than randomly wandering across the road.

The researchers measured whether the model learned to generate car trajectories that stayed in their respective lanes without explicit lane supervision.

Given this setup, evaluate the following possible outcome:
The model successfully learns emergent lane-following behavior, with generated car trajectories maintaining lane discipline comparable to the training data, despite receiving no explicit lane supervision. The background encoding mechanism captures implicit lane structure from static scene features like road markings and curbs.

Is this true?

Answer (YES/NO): NO